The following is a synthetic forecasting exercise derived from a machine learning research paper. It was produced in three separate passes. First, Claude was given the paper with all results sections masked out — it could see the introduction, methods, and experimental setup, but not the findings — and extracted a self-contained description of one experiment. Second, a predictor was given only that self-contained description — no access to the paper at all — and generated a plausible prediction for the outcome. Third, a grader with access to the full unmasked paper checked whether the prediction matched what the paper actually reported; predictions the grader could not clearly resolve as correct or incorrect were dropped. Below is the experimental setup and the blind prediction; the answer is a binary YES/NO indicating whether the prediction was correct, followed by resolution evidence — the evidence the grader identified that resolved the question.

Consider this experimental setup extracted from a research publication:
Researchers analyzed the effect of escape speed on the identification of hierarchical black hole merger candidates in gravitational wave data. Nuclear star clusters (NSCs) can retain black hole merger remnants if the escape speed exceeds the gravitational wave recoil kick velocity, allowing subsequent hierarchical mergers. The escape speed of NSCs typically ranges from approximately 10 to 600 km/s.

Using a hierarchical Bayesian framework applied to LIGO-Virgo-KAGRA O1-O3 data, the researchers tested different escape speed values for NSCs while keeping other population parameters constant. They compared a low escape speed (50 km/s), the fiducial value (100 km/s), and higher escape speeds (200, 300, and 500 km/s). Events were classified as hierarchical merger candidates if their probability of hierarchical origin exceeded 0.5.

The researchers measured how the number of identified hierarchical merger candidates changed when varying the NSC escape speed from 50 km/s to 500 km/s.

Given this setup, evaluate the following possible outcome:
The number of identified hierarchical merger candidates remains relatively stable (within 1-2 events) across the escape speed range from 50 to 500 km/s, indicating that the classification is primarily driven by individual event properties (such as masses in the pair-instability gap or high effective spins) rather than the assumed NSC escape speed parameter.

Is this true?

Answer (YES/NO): NO